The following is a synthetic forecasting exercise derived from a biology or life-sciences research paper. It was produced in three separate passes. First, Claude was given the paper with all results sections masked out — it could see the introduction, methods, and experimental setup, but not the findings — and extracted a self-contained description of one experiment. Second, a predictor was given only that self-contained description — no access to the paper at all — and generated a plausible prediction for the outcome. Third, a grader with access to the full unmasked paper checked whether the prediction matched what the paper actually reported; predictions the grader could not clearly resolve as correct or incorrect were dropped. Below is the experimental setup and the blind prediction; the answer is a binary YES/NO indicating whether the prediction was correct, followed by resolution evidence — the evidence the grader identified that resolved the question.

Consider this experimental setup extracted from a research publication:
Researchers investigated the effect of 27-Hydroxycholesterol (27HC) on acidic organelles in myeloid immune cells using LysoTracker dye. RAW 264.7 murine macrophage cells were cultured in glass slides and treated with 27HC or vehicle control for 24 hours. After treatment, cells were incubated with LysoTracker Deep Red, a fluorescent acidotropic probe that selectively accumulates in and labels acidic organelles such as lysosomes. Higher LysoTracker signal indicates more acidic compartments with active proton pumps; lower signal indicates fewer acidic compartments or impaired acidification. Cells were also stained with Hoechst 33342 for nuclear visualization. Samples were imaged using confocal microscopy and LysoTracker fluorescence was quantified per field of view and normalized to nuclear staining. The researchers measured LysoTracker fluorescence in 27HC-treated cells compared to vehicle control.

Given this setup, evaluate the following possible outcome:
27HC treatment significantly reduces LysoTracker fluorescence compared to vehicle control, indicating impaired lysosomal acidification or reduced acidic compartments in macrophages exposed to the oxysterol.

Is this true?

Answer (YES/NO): YES